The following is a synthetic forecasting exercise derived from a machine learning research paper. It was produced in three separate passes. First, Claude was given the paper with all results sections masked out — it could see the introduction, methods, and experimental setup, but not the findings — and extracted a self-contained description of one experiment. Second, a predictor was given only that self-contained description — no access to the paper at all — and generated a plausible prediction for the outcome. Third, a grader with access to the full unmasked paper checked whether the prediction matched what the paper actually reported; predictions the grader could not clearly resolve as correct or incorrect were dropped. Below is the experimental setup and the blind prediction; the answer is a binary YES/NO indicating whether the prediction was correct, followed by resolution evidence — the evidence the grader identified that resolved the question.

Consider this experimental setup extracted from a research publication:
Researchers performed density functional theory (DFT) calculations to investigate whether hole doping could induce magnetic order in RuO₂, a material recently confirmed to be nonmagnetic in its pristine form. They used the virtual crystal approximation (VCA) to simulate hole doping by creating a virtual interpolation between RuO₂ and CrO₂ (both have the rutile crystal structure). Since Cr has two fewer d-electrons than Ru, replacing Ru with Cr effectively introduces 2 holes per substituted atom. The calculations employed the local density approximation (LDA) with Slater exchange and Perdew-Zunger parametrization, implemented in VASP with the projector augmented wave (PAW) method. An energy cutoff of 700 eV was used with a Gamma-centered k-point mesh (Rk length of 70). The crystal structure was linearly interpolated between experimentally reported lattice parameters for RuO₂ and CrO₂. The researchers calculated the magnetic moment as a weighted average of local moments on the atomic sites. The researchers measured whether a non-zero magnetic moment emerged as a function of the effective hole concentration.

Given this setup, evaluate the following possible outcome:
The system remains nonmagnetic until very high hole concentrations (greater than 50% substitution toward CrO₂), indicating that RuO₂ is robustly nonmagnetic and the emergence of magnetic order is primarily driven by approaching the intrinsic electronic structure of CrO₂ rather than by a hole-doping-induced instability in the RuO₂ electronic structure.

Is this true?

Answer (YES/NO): NO